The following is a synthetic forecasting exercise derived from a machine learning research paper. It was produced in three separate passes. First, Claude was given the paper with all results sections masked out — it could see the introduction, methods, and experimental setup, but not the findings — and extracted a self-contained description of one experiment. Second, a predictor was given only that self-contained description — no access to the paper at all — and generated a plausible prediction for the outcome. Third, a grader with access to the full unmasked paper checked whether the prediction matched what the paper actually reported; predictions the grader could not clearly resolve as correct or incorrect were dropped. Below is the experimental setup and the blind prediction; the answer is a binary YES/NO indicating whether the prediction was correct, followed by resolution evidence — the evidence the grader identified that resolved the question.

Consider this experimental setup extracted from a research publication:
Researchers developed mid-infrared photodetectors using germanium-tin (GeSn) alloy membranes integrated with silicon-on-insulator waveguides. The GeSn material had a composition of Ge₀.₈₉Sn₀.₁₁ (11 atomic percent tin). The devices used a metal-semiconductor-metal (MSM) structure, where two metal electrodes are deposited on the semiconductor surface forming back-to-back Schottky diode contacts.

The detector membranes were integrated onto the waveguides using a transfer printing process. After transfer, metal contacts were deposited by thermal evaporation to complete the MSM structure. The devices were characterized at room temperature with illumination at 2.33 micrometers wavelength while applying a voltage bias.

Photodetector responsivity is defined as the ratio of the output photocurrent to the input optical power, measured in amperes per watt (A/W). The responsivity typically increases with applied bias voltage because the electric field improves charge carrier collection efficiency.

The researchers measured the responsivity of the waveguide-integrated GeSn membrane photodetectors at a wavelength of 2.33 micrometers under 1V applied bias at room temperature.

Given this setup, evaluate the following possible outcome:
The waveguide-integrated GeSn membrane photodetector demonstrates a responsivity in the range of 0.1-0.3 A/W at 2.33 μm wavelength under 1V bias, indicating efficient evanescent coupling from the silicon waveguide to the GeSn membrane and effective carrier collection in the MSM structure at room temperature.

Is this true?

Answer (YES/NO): NO